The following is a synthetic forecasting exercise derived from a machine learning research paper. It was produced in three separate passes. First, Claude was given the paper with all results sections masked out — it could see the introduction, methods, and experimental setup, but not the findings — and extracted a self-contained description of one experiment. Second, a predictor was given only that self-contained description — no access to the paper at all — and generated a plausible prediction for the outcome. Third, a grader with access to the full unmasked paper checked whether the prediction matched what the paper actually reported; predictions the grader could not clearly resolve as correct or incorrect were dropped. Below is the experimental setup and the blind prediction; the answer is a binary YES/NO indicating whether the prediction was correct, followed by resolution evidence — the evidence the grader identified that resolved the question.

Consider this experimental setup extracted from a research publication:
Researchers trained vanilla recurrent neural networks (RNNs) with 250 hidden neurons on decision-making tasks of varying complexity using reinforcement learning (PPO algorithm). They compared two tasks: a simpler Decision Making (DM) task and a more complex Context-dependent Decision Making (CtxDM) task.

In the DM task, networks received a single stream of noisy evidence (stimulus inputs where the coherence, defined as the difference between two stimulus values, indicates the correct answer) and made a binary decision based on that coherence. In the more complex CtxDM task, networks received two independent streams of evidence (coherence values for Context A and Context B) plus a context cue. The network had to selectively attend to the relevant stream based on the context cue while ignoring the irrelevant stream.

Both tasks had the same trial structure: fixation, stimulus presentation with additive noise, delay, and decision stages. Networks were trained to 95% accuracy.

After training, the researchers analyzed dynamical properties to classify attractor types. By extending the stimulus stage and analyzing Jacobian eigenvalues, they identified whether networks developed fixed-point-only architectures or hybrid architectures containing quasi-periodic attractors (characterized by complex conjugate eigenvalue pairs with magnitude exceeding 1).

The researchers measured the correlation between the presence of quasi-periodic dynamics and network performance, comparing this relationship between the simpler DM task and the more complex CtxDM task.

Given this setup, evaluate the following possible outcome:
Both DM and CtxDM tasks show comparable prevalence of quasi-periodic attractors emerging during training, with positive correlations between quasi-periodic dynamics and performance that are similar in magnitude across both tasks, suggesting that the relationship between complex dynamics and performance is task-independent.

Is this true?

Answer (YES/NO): NO